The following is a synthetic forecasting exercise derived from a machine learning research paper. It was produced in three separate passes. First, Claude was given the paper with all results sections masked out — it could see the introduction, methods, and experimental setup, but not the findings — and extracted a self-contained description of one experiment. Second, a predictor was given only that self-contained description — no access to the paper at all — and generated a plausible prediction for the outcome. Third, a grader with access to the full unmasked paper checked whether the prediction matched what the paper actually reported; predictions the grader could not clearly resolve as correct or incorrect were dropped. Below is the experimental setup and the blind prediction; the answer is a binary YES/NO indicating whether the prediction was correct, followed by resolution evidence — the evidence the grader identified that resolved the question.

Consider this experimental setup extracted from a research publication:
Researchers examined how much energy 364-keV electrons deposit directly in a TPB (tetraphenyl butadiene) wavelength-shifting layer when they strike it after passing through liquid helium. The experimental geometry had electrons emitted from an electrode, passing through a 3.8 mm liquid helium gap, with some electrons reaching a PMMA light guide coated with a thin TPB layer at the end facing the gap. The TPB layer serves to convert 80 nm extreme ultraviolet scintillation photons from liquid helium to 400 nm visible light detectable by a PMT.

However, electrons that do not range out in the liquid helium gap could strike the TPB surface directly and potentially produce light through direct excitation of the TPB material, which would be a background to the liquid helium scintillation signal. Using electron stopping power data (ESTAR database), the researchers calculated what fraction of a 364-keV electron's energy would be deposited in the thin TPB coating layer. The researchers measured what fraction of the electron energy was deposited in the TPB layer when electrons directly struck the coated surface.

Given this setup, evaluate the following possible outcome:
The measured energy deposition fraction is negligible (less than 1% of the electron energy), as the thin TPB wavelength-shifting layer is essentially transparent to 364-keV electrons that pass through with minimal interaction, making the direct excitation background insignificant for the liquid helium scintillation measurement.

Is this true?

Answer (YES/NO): YES